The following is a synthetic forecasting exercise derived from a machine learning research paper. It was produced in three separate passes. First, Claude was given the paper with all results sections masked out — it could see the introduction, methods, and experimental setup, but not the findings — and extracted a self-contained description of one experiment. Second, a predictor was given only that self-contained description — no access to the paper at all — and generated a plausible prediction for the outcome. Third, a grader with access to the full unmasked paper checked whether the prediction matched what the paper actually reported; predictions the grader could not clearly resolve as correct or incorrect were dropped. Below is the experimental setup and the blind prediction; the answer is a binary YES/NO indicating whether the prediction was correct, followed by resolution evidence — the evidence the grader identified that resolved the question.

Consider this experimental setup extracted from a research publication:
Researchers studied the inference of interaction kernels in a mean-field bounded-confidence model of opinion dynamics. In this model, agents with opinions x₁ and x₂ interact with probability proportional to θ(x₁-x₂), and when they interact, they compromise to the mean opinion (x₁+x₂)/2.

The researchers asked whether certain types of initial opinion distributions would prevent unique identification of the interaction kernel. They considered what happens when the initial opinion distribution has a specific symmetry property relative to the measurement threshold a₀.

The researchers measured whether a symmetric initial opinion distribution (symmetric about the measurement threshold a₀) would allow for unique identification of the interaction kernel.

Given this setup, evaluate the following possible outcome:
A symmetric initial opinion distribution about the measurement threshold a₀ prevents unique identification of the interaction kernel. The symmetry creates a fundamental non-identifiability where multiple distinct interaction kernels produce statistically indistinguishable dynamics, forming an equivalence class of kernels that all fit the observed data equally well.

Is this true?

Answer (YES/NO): YES